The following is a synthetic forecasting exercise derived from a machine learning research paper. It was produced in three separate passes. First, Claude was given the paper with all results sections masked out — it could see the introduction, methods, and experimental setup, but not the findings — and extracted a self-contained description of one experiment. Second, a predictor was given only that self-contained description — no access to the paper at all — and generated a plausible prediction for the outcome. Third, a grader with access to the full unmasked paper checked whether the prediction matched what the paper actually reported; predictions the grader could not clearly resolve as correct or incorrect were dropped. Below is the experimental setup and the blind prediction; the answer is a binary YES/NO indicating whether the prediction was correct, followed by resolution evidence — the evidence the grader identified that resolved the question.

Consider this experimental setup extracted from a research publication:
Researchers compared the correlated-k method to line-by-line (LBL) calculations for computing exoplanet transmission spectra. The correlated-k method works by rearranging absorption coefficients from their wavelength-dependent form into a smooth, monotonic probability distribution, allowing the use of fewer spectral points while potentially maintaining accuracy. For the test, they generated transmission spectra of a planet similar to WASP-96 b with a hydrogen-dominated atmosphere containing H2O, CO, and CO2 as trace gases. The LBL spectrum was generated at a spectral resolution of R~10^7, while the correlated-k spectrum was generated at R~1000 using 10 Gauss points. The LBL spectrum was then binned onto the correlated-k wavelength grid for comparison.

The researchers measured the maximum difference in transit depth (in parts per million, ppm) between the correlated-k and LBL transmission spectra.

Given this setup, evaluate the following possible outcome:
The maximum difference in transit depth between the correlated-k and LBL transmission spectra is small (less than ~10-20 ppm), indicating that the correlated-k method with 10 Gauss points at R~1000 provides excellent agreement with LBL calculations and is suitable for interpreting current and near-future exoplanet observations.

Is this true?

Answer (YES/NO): NO